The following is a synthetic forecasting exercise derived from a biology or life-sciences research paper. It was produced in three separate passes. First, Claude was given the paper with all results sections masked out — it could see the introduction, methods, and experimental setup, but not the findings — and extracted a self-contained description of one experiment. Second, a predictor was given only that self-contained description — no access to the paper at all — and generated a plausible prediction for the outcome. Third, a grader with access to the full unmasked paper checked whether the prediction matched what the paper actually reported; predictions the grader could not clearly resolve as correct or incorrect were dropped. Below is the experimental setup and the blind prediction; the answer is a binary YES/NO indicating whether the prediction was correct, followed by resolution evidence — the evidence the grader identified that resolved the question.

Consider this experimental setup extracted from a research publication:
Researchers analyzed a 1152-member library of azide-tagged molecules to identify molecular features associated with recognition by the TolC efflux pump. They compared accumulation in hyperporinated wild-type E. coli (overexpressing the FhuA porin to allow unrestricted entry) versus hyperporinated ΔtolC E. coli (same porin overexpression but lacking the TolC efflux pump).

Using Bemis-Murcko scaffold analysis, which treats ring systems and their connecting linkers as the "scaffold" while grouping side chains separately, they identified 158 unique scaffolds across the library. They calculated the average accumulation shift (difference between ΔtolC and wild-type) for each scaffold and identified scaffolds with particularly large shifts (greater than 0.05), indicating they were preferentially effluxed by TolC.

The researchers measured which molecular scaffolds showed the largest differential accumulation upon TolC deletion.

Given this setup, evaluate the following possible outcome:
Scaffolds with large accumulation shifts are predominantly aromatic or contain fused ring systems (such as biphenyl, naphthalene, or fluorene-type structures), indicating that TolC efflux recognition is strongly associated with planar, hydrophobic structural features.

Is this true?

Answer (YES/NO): NO